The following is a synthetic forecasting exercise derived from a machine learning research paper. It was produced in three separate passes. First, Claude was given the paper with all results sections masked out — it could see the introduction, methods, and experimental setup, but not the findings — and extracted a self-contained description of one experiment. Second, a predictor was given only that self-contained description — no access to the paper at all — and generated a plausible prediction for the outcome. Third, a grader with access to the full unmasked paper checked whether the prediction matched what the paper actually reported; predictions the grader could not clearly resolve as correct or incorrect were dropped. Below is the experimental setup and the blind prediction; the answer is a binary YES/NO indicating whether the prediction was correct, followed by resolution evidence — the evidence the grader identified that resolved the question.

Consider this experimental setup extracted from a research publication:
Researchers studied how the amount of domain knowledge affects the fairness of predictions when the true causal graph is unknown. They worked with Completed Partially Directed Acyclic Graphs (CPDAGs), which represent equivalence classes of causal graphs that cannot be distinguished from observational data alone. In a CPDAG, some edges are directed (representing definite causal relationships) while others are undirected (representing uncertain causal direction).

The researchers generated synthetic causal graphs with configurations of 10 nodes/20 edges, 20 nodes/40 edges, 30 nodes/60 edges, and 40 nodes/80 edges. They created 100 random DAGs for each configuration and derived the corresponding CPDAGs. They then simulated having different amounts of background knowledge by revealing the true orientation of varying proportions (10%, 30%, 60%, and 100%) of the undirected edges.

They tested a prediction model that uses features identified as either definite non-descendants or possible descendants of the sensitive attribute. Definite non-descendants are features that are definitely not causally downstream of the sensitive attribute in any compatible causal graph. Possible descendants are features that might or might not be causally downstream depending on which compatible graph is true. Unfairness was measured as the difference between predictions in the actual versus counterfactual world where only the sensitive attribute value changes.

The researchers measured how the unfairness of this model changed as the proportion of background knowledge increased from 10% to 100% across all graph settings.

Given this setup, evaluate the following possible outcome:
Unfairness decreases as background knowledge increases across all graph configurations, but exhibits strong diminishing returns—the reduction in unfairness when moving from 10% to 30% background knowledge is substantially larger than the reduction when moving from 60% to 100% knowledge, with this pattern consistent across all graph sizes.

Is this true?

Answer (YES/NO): NO